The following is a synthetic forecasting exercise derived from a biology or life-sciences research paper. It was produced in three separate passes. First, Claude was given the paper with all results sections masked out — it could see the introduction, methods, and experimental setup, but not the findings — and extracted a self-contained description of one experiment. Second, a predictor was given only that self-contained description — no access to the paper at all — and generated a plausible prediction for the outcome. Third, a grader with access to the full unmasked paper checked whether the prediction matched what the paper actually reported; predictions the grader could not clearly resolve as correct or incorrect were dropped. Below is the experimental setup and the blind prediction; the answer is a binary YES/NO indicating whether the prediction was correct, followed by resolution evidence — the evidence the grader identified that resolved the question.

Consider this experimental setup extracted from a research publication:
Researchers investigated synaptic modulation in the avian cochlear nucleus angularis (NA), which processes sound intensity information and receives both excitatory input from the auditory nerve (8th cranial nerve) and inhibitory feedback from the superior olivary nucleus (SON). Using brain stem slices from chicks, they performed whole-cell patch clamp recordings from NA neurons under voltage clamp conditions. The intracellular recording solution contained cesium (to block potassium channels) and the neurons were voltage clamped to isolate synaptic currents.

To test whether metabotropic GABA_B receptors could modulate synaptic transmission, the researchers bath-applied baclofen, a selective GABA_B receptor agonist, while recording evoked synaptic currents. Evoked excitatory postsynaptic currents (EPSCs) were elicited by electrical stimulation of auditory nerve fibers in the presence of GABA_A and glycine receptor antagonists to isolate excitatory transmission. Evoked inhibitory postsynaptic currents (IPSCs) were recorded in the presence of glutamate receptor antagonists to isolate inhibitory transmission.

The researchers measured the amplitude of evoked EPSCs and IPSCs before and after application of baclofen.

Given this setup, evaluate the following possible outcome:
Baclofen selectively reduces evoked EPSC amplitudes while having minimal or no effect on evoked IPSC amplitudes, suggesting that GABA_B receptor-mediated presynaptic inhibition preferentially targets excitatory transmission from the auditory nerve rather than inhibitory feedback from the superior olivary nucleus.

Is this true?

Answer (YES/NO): NO